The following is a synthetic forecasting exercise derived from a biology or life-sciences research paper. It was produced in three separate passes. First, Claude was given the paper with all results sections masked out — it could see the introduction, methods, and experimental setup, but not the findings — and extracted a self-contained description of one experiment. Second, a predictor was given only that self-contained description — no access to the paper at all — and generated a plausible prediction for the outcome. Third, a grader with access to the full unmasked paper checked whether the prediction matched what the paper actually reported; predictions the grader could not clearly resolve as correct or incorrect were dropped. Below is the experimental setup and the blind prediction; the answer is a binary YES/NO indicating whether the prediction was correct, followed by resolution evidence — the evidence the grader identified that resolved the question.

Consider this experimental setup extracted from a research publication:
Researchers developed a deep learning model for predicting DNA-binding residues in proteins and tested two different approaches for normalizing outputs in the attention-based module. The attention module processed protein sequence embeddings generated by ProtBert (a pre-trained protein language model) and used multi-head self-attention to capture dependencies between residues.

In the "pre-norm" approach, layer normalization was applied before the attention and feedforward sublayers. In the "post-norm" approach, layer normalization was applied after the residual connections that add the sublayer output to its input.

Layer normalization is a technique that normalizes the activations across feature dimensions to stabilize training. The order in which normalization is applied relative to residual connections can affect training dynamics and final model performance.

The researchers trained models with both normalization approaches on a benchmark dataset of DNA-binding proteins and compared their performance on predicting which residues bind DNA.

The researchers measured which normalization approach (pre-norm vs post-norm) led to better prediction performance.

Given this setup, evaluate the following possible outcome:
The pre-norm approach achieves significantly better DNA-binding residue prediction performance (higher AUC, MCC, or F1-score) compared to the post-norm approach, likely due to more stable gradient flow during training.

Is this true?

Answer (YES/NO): NO